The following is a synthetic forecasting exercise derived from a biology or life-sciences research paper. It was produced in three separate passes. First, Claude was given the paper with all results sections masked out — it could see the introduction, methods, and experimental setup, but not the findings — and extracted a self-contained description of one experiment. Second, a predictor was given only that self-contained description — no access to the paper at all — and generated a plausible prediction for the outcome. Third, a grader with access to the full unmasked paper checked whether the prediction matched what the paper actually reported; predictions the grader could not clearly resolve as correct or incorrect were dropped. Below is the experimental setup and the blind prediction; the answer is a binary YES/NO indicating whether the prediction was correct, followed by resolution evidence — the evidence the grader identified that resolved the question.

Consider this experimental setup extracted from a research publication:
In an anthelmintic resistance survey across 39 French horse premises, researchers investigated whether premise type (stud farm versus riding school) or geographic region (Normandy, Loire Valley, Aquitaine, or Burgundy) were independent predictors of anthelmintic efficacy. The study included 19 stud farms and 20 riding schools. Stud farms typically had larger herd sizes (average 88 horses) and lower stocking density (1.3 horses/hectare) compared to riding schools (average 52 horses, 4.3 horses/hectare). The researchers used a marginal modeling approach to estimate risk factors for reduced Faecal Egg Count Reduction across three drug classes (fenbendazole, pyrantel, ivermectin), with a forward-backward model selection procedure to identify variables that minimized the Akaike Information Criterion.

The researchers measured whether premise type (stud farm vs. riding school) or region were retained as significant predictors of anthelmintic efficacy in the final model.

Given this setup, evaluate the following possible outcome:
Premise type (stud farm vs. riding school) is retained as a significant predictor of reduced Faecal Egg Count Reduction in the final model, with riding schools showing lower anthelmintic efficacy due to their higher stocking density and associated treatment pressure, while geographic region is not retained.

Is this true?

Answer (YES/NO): NO